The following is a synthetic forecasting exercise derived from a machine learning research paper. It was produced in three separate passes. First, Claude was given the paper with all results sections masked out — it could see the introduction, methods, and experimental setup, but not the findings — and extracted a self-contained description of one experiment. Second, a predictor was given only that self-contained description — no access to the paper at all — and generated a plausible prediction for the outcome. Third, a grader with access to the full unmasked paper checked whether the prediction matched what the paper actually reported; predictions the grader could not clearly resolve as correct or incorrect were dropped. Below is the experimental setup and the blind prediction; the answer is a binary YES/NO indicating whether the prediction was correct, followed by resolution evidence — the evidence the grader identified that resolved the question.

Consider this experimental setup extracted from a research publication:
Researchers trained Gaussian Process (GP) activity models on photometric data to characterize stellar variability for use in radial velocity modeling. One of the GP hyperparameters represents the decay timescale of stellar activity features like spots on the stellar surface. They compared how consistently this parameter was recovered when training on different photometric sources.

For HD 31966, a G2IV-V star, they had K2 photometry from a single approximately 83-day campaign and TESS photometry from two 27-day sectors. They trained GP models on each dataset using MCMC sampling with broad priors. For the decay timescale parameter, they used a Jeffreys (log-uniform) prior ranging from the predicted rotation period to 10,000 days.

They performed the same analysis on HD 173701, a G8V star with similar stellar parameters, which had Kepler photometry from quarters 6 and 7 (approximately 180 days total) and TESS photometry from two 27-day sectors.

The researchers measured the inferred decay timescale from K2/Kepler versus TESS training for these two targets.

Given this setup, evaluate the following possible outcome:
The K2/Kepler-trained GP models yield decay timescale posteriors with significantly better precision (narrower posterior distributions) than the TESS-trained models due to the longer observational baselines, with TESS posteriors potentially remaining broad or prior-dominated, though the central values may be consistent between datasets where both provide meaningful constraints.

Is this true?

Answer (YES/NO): YES